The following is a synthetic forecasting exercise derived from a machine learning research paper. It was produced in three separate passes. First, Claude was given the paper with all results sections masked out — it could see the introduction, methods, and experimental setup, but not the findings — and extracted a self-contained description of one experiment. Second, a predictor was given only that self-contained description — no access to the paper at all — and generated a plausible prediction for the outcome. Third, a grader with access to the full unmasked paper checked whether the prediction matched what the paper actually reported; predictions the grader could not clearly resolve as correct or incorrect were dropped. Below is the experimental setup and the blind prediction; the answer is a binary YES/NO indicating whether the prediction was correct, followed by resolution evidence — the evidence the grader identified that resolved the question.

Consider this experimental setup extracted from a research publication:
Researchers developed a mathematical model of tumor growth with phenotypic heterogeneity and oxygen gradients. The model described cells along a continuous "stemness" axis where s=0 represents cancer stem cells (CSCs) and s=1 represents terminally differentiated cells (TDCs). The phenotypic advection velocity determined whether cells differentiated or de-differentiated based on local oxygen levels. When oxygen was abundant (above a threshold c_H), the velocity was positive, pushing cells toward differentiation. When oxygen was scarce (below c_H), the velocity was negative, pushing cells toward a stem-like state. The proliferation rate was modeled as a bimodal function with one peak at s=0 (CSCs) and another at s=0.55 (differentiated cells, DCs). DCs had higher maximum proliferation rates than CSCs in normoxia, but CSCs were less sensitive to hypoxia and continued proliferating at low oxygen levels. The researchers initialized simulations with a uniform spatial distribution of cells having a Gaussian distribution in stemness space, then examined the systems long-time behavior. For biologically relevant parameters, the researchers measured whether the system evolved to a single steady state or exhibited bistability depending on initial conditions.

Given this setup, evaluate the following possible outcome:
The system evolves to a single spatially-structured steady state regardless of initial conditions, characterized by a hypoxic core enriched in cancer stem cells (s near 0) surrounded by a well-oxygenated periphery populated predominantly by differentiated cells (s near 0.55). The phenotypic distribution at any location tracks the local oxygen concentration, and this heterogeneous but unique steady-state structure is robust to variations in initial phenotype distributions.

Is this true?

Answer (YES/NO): NO